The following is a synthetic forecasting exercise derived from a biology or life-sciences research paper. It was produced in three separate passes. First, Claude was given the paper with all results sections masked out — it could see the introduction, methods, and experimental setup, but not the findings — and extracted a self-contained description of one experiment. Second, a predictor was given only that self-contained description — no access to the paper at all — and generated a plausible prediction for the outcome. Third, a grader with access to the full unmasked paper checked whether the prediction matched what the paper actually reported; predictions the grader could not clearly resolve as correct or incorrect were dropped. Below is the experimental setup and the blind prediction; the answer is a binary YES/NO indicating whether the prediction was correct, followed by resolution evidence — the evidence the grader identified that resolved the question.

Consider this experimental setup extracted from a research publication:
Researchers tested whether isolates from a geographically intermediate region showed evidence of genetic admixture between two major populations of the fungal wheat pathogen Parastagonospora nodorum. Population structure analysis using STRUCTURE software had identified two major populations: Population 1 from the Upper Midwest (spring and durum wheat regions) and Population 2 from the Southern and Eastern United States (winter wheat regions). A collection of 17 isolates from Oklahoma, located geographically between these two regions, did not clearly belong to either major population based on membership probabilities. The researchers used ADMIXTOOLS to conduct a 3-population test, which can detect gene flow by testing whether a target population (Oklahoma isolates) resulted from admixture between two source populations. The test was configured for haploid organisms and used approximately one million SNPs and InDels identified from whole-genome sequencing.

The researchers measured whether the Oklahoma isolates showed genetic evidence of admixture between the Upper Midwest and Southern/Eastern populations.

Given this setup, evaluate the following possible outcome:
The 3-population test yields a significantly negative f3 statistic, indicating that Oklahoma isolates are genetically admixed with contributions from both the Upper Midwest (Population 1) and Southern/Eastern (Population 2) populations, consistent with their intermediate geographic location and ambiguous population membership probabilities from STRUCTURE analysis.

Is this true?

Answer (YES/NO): NO